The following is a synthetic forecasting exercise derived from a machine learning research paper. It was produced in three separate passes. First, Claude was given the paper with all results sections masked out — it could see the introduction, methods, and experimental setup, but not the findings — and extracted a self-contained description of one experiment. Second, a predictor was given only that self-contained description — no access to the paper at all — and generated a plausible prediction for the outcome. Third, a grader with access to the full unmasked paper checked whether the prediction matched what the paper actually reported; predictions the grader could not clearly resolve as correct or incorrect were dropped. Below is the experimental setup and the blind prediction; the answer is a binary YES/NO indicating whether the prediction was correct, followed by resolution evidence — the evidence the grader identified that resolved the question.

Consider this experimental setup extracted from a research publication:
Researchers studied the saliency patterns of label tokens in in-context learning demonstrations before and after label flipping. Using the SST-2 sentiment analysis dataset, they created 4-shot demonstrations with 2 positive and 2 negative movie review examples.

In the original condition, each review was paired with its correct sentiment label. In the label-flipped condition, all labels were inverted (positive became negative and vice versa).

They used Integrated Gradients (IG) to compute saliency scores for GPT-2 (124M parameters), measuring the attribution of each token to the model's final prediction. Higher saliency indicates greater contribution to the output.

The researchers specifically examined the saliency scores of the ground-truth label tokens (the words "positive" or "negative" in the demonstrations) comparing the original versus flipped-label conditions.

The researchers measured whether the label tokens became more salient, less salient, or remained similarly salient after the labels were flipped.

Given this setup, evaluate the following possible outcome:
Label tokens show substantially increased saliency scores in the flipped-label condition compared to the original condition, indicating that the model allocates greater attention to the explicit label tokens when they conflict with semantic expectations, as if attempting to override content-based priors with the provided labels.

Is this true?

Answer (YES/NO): NO